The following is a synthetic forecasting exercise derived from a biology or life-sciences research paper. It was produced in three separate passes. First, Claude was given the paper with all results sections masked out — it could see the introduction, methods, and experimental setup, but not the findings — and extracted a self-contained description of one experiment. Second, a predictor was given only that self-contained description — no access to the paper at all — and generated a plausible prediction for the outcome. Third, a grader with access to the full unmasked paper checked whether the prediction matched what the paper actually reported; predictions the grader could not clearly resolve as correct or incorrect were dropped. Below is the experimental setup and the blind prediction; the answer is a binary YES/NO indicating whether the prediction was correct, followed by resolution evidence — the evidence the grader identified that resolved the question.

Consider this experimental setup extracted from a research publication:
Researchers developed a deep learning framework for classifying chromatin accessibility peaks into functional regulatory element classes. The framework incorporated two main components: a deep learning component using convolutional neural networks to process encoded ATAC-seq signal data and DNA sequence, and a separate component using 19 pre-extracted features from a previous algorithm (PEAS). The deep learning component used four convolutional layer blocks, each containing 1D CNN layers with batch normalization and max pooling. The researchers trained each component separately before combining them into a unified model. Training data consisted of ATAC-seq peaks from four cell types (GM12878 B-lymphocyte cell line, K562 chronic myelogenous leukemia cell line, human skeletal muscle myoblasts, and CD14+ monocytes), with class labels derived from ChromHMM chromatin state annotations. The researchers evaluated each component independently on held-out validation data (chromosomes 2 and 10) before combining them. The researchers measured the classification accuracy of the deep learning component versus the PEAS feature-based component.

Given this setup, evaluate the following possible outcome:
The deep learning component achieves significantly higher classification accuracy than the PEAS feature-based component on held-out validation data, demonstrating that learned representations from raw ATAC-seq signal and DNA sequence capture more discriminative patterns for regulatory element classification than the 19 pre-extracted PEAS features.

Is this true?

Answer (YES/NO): NO